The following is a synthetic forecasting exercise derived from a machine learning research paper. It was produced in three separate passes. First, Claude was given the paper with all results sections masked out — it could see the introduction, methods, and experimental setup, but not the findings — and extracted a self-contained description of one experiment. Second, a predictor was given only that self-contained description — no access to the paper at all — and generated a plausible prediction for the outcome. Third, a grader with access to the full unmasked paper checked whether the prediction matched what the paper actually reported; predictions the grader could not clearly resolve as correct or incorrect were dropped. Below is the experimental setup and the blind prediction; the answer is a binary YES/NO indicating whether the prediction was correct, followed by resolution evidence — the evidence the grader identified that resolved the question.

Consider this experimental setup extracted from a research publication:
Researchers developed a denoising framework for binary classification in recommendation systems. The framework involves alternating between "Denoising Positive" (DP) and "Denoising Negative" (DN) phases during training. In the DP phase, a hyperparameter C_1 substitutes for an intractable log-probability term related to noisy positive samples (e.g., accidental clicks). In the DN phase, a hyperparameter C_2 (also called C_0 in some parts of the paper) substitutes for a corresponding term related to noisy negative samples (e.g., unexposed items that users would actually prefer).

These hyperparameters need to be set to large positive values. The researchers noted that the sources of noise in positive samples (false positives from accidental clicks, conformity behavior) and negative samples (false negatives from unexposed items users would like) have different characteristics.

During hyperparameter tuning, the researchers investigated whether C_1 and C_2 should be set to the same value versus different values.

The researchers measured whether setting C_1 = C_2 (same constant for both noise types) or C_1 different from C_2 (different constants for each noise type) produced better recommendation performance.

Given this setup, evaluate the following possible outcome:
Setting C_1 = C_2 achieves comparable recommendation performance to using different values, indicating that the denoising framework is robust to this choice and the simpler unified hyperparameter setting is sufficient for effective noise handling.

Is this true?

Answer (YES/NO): NO